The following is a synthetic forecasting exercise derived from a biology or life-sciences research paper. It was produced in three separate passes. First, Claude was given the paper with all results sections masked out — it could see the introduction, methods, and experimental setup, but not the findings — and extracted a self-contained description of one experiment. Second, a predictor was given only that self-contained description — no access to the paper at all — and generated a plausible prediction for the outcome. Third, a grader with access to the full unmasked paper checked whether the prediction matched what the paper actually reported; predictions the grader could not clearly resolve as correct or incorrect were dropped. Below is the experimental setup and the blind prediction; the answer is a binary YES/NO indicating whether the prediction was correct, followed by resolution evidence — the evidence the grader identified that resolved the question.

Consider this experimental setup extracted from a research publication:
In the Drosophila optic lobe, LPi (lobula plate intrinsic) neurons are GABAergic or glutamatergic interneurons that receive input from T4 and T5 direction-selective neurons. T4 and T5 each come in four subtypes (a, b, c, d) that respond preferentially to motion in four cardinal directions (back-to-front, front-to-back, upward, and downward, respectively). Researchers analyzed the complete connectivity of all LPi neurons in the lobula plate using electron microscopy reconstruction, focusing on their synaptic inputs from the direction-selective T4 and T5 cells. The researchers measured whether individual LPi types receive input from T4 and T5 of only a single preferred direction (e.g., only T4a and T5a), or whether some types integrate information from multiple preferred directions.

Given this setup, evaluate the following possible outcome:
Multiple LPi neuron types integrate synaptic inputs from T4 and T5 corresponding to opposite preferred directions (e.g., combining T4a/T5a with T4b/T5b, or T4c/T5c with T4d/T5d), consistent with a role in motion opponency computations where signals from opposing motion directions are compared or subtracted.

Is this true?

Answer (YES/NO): NO